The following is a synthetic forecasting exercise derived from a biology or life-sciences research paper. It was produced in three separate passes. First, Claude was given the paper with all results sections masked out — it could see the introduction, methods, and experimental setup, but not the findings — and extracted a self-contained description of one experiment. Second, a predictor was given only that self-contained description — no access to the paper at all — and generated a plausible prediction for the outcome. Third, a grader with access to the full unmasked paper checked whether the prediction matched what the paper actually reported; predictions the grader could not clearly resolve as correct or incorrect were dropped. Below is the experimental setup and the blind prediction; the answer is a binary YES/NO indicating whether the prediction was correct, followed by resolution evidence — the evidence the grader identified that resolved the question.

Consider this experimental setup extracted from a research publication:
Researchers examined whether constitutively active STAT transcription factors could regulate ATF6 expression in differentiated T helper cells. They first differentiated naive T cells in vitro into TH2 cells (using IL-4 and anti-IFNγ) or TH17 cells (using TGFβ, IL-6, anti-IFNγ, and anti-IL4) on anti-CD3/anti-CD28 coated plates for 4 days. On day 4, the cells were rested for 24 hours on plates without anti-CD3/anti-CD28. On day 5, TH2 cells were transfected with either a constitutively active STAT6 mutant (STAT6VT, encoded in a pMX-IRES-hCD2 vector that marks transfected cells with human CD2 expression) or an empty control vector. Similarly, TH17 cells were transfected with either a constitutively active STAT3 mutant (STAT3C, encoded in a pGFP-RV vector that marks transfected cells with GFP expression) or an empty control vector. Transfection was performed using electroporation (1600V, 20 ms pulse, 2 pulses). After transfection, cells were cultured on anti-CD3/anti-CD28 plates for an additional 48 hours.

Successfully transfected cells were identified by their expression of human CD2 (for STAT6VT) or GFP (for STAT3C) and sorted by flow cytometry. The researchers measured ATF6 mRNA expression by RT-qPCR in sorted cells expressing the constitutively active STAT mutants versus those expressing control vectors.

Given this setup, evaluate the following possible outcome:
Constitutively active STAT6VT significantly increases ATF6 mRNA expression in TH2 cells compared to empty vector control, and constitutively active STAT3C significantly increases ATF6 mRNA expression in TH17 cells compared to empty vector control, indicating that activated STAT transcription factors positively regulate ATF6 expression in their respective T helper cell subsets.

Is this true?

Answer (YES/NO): YES